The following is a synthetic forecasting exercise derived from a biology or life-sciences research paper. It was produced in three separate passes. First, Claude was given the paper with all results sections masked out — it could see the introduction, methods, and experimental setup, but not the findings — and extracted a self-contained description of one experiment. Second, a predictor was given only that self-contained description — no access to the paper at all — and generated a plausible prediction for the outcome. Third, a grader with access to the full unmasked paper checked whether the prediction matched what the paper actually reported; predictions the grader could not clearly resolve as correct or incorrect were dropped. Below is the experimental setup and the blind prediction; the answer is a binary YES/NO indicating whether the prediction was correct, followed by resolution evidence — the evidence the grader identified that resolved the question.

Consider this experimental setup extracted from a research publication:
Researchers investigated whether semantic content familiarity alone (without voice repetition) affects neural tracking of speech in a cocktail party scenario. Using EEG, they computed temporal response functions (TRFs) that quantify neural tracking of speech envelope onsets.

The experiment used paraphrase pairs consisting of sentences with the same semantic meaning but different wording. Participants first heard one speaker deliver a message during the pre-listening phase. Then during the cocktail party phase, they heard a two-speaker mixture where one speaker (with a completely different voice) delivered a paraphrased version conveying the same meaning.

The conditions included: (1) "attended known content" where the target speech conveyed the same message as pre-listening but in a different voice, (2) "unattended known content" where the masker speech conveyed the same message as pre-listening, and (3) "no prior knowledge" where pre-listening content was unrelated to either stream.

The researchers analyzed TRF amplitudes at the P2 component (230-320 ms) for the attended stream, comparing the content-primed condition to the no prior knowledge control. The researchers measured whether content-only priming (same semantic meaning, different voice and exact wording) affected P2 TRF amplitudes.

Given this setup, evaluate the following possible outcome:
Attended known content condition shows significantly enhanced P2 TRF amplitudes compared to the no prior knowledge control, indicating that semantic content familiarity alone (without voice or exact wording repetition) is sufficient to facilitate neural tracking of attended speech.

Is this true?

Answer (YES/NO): NO